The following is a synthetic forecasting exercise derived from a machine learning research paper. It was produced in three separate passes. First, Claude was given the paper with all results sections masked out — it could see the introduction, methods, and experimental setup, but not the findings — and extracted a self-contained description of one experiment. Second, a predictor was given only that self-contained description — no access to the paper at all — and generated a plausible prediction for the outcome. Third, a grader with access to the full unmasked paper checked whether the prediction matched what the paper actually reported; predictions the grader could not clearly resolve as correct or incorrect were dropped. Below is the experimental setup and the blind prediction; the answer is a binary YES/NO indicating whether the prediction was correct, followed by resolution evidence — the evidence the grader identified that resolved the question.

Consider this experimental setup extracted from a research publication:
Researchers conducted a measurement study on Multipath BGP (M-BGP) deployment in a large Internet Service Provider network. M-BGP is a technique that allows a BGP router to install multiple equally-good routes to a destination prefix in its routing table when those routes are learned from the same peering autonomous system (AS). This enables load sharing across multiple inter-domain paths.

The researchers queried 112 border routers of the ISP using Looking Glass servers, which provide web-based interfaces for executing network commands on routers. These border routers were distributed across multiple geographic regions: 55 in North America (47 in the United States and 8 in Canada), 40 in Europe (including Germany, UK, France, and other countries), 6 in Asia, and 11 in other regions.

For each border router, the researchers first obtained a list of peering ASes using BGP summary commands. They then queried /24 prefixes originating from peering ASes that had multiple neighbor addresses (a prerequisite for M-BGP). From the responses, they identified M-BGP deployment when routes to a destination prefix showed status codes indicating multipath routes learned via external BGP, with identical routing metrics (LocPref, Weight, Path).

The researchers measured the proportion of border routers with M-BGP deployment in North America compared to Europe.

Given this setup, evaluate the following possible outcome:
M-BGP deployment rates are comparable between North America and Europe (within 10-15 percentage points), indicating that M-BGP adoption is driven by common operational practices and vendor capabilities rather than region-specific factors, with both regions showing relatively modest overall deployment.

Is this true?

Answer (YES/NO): NO